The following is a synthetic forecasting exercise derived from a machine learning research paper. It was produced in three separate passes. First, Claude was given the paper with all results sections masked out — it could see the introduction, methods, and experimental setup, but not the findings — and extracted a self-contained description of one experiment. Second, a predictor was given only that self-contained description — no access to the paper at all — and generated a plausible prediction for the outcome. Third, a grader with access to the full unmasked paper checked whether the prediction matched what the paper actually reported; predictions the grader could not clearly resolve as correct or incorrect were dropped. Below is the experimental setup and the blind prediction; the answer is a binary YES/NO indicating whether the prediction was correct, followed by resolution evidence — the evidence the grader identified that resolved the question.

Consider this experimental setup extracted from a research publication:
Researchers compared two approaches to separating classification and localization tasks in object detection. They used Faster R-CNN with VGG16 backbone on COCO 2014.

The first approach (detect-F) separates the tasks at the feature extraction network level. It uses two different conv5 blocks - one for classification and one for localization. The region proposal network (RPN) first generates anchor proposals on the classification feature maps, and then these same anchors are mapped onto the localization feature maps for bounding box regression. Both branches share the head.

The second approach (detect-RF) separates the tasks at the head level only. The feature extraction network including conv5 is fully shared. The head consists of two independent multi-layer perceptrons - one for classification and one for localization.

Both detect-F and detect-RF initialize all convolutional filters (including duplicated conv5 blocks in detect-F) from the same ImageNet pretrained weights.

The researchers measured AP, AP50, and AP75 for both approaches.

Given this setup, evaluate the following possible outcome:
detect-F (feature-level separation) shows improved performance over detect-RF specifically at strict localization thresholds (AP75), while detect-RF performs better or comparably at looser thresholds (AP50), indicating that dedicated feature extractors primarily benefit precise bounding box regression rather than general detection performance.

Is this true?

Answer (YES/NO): NO